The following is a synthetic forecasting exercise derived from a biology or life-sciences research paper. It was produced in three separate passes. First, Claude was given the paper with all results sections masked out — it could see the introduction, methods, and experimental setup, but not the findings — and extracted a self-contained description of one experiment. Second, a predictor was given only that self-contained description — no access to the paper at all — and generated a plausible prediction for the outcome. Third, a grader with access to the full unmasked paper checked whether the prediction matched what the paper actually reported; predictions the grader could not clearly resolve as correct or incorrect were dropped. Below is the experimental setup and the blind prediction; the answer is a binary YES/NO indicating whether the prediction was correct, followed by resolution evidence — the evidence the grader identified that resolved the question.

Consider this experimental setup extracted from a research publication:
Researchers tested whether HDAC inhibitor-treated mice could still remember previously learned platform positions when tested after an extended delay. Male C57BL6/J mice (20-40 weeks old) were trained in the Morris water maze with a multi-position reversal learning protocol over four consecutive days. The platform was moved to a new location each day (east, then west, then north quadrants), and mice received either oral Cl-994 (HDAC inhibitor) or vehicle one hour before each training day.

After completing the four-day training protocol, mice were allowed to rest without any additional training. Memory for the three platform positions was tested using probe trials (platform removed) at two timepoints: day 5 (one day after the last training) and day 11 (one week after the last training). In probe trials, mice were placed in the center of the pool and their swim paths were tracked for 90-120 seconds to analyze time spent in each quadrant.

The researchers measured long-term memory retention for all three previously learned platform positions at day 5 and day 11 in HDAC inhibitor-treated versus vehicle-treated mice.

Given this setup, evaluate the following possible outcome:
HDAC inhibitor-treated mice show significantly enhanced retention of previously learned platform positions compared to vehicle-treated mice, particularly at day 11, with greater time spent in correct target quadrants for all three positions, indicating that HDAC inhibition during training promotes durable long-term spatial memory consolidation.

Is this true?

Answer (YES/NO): NO